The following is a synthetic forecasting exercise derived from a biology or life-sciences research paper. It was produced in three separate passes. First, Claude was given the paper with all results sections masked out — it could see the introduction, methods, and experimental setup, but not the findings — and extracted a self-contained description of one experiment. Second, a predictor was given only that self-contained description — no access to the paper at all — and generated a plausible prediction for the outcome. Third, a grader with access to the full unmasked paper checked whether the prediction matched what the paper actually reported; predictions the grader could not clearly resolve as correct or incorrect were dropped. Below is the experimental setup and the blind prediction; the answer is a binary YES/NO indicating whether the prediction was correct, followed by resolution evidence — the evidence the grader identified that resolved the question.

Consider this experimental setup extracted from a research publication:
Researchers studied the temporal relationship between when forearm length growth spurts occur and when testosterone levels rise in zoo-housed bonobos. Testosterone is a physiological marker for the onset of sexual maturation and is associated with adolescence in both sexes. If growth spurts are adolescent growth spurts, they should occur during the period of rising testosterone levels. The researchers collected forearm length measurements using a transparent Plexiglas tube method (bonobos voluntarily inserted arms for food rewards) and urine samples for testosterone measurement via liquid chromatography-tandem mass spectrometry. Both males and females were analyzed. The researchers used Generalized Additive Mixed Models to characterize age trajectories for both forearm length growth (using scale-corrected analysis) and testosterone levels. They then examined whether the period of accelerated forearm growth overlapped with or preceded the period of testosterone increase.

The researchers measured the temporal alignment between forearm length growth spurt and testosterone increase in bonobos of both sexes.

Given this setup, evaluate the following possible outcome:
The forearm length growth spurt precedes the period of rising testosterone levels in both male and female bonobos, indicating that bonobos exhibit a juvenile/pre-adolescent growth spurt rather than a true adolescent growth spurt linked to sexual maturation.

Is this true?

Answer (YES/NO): NO